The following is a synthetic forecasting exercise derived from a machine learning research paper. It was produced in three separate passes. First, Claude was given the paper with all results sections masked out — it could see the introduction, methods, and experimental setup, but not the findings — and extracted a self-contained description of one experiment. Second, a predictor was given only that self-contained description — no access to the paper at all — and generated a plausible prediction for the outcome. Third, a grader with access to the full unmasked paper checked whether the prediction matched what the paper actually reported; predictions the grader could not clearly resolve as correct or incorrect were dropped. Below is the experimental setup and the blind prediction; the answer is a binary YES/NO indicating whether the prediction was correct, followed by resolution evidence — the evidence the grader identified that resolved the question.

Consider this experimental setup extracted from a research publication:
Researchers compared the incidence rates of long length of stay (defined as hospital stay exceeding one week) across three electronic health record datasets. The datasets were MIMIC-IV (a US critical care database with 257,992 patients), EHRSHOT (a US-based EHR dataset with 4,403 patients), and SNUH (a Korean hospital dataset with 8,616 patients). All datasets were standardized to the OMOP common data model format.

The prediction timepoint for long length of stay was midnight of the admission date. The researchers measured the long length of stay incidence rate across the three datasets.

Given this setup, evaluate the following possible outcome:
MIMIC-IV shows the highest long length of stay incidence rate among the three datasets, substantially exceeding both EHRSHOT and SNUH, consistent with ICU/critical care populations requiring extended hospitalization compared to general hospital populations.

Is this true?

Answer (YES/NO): NO